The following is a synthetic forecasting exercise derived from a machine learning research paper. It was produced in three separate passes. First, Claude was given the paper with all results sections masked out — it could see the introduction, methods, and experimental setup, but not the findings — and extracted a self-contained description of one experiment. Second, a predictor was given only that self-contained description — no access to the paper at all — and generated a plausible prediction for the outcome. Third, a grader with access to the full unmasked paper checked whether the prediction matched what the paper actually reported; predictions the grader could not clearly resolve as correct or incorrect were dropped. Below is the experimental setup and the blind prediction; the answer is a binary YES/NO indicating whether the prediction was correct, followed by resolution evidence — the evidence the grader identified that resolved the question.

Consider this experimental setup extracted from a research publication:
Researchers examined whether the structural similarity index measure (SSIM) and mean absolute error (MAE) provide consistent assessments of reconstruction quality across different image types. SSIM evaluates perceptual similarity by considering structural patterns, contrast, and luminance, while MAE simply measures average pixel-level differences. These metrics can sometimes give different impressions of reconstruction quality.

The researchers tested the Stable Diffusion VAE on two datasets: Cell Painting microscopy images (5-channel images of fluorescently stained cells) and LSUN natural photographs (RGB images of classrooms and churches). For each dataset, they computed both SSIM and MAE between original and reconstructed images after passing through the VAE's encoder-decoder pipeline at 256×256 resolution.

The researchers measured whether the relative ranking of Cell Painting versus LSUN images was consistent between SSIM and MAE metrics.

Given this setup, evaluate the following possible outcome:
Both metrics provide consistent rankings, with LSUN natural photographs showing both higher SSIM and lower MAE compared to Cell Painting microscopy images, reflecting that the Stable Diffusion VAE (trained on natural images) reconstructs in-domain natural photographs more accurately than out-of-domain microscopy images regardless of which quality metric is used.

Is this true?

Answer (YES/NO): NO